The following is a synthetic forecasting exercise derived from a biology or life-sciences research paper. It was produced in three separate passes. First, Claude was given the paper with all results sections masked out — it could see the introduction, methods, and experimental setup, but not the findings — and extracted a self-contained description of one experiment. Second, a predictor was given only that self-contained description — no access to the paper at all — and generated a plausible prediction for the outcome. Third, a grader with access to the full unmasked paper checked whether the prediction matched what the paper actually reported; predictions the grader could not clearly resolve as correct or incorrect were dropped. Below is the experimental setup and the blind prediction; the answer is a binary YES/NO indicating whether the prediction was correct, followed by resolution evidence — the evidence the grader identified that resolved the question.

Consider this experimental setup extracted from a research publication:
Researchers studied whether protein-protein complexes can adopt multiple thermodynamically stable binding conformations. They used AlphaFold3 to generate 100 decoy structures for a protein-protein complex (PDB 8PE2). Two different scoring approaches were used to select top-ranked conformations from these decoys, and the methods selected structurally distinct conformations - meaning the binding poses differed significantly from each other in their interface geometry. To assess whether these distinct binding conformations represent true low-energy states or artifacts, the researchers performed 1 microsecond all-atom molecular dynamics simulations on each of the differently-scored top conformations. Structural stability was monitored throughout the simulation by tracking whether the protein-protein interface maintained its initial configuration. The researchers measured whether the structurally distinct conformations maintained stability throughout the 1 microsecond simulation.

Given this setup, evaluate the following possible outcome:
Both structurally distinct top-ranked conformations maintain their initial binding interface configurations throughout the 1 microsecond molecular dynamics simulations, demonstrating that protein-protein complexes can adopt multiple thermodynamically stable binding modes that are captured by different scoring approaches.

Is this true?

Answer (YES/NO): YES